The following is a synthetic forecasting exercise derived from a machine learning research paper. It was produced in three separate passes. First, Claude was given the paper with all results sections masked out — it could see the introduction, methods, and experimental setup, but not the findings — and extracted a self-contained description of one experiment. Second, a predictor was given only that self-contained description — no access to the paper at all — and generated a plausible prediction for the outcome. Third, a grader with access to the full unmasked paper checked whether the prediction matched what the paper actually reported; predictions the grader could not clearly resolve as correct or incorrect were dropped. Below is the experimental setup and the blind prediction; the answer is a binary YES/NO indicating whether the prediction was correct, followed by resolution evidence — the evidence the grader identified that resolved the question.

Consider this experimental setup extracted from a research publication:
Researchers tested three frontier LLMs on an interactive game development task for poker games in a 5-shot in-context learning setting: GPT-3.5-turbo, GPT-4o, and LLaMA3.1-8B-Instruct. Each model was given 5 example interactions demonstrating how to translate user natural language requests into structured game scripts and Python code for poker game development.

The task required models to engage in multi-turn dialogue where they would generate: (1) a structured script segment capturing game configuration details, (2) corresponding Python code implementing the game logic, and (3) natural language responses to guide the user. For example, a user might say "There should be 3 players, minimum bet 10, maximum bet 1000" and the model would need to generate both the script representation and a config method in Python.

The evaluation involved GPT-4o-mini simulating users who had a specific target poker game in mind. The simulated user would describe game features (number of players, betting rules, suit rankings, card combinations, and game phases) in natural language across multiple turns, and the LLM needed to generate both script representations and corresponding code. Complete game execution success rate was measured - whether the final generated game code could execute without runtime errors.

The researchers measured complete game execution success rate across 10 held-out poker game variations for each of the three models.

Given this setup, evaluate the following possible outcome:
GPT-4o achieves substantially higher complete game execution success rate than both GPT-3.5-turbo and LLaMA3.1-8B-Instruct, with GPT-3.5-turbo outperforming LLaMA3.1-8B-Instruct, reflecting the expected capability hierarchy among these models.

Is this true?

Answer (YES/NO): NO